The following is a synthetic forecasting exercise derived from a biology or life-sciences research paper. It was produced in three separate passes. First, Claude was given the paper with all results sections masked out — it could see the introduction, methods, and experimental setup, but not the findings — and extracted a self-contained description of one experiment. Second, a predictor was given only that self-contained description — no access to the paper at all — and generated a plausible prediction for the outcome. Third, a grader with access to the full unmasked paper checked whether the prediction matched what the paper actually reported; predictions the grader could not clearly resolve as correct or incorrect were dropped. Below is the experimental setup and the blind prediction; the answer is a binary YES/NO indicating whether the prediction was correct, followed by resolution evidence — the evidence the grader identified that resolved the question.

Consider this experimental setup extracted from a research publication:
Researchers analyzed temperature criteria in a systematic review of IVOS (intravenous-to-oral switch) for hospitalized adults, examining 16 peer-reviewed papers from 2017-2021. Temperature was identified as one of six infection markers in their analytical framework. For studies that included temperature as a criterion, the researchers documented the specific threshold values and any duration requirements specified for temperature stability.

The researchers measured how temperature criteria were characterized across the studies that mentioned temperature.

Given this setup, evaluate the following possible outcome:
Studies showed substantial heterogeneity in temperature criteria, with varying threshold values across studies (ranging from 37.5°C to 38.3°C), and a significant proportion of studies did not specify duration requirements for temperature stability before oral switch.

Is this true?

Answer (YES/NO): NO